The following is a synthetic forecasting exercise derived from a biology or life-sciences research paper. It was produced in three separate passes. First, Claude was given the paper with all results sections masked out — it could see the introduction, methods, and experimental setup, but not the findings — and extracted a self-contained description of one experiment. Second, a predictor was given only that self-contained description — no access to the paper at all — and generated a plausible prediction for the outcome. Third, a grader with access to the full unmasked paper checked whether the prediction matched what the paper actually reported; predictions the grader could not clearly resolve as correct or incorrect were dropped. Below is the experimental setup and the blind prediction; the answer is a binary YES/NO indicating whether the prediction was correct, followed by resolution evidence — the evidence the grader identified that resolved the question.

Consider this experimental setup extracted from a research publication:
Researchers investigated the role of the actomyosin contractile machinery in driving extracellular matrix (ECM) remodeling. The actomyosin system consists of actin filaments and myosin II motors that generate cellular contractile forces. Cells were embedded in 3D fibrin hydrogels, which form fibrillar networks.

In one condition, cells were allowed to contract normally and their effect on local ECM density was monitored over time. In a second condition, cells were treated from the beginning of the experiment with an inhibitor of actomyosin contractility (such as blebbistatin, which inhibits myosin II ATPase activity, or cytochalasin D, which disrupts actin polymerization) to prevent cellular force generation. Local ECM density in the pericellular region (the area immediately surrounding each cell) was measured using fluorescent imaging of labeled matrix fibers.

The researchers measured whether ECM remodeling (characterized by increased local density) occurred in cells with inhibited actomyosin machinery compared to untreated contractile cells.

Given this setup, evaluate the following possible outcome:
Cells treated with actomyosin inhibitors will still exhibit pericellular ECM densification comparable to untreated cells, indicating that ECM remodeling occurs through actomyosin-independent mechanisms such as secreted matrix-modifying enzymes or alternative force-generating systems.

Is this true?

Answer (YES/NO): NO